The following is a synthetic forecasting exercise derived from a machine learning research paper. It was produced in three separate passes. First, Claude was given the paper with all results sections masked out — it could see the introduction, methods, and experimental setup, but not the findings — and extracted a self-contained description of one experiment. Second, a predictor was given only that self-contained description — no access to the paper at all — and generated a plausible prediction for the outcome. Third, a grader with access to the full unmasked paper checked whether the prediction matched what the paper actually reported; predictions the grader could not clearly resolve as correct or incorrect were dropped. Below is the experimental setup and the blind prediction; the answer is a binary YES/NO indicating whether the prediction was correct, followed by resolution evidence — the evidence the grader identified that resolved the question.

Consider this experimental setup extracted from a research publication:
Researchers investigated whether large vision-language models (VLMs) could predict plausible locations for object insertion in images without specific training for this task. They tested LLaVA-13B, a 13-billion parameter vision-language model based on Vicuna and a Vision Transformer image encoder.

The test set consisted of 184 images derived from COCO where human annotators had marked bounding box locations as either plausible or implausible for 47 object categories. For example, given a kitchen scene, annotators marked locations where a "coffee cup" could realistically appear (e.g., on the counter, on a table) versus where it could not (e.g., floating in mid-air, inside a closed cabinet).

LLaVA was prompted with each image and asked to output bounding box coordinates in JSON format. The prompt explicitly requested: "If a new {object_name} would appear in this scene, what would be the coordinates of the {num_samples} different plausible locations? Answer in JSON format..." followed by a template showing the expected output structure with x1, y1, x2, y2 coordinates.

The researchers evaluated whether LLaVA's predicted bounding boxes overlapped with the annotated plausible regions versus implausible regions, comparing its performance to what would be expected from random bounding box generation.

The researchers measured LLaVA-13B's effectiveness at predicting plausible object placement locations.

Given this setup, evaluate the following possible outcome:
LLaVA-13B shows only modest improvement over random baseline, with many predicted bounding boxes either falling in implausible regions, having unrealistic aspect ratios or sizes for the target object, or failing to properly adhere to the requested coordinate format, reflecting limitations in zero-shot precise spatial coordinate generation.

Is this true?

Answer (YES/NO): NO